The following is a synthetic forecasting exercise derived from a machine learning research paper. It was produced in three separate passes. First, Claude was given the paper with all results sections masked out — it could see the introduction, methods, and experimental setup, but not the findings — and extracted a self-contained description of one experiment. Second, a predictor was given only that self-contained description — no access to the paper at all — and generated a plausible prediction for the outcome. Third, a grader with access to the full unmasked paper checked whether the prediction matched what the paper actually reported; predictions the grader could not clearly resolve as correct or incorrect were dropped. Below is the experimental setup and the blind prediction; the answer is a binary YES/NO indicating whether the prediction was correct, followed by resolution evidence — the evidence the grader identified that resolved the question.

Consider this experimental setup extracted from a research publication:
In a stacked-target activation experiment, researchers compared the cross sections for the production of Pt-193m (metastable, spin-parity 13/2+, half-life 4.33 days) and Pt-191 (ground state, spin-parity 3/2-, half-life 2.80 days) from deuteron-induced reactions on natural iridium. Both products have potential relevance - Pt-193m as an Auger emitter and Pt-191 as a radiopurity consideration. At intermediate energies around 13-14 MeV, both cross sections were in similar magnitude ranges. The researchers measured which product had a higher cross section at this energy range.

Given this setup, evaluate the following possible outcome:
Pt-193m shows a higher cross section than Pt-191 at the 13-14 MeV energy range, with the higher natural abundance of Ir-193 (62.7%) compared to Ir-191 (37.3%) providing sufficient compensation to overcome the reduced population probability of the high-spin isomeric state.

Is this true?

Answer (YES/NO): YES